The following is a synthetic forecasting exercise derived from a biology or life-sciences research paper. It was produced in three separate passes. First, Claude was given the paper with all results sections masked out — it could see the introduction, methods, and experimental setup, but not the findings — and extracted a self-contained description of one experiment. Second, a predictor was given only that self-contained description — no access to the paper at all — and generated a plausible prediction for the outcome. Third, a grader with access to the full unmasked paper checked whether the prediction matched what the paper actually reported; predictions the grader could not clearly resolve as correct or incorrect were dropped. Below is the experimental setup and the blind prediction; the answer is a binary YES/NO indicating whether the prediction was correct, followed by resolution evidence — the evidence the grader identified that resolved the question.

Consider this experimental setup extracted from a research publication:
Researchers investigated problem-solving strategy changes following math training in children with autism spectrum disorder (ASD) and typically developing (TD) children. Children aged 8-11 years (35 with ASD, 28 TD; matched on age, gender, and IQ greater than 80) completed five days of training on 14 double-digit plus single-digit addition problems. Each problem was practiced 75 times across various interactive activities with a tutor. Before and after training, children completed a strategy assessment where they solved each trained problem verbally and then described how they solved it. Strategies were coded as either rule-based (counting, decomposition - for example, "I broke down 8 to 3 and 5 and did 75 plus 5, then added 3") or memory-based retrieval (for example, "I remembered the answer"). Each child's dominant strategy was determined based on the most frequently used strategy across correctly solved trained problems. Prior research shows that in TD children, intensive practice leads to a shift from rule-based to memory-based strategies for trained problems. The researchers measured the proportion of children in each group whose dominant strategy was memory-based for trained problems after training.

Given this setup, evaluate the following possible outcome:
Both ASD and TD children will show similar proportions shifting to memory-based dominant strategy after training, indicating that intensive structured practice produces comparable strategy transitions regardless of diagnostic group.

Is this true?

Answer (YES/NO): NO